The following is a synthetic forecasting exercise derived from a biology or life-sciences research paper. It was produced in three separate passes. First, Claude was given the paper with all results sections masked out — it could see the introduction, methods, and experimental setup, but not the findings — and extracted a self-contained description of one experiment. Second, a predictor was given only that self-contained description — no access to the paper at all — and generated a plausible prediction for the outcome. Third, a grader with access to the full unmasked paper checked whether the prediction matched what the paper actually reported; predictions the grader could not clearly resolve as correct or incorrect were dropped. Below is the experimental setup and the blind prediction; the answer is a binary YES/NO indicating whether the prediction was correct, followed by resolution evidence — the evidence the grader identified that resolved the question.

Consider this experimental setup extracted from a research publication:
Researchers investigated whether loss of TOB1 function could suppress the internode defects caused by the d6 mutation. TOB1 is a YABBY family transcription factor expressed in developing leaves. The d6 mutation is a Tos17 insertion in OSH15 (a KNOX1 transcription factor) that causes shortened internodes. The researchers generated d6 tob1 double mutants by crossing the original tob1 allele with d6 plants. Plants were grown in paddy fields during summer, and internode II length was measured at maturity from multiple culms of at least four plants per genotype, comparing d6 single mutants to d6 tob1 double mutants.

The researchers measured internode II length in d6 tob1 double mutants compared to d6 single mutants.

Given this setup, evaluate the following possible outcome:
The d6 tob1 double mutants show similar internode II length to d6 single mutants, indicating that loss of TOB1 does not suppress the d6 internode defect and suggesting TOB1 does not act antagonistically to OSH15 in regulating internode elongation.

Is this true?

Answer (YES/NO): NO